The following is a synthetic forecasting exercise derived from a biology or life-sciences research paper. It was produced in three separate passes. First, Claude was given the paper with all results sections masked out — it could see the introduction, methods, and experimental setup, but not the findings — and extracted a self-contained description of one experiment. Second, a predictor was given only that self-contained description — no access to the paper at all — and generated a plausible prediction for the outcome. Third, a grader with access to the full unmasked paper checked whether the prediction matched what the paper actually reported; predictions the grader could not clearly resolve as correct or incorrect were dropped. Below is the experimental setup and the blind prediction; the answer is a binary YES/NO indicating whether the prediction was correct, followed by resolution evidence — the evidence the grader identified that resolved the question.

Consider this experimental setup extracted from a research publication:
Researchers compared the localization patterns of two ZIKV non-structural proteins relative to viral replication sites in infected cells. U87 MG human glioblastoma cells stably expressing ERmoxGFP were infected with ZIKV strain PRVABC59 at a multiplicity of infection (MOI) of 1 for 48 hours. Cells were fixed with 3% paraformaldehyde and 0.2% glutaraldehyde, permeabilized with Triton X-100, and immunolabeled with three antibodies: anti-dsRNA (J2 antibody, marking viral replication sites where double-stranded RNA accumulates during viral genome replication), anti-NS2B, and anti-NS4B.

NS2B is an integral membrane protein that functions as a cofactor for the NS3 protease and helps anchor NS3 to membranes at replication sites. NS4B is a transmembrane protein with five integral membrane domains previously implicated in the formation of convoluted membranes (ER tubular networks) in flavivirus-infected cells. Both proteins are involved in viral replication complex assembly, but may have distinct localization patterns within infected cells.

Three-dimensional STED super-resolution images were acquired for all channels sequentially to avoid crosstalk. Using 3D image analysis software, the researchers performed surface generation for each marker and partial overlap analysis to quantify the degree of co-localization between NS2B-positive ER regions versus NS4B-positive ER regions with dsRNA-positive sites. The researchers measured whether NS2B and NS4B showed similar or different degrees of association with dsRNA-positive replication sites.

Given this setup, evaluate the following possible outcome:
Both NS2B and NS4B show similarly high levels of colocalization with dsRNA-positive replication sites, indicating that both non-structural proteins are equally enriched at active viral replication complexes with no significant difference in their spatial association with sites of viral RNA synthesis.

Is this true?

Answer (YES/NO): NO